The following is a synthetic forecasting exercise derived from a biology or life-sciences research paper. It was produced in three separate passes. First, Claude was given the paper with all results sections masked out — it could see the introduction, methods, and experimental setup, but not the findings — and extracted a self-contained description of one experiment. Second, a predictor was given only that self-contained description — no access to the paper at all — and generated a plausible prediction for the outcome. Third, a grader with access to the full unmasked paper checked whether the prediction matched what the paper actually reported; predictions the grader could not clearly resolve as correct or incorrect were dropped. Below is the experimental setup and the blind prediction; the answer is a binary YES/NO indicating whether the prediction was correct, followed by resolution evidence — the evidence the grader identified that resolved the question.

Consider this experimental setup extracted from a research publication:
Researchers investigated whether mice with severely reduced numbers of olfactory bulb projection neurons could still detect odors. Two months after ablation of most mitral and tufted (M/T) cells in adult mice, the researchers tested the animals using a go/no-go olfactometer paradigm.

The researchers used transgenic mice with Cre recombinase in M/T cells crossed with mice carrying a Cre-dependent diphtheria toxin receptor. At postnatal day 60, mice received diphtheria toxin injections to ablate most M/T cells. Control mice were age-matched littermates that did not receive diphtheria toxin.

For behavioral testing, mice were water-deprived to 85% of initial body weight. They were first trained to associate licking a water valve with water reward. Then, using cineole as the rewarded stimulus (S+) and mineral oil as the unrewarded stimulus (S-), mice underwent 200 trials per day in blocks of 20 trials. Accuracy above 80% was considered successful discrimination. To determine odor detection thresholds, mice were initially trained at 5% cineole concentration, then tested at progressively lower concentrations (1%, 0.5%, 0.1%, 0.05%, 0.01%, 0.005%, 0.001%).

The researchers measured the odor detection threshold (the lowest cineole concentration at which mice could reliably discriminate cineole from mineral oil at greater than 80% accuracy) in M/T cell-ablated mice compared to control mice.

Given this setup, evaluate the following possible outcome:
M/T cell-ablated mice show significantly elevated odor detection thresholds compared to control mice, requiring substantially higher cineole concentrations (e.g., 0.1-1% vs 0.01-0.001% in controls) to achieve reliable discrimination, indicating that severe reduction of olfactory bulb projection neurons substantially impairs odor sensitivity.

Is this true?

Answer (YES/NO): NO